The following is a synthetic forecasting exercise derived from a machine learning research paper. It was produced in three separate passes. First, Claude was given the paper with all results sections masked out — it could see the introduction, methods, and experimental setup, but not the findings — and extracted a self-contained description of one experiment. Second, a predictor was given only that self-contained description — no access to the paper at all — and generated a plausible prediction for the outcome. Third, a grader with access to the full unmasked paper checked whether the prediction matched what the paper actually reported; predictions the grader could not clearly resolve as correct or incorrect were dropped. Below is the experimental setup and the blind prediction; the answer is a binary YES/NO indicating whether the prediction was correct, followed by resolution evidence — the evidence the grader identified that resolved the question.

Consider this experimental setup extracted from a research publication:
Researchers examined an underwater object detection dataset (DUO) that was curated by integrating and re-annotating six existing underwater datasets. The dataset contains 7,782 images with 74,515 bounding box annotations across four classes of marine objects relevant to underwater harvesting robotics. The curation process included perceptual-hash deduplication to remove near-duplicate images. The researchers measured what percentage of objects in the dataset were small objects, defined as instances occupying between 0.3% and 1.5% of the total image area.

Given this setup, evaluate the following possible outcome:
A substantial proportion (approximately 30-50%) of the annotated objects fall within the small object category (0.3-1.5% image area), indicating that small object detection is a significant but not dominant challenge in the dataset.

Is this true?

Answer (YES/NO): NO